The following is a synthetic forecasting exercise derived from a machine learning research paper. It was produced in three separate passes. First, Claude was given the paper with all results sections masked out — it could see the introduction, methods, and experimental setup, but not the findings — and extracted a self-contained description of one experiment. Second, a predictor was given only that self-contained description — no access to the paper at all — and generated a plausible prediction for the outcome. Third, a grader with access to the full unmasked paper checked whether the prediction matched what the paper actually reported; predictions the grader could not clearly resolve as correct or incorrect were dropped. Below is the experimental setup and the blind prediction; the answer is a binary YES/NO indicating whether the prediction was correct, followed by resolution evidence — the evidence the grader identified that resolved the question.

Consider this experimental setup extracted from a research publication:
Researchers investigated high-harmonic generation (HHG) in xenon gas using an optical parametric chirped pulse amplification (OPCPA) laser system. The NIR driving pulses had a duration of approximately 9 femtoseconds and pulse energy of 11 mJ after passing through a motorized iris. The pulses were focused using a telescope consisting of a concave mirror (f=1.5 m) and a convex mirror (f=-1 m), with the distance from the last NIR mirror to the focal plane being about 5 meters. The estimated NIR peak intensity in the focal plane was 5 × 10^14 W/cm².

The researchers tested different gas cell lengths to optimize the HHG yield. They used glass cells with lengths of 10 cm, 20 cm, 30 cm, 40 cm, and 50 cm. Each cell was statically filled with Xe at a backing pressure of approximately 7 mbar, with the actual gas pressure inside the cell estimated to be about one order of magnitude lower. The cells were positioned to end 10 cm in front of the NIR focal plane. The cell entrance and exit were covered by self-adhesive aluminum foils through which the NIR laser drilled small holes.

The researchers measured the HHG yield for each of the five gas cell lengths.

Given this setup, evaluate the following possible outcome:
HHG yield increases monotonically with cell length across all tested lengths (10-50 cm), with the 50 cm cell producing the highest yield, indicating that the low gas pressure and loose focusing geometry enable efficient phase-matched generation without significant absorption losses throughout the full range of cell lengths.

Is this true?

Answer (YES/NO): NO